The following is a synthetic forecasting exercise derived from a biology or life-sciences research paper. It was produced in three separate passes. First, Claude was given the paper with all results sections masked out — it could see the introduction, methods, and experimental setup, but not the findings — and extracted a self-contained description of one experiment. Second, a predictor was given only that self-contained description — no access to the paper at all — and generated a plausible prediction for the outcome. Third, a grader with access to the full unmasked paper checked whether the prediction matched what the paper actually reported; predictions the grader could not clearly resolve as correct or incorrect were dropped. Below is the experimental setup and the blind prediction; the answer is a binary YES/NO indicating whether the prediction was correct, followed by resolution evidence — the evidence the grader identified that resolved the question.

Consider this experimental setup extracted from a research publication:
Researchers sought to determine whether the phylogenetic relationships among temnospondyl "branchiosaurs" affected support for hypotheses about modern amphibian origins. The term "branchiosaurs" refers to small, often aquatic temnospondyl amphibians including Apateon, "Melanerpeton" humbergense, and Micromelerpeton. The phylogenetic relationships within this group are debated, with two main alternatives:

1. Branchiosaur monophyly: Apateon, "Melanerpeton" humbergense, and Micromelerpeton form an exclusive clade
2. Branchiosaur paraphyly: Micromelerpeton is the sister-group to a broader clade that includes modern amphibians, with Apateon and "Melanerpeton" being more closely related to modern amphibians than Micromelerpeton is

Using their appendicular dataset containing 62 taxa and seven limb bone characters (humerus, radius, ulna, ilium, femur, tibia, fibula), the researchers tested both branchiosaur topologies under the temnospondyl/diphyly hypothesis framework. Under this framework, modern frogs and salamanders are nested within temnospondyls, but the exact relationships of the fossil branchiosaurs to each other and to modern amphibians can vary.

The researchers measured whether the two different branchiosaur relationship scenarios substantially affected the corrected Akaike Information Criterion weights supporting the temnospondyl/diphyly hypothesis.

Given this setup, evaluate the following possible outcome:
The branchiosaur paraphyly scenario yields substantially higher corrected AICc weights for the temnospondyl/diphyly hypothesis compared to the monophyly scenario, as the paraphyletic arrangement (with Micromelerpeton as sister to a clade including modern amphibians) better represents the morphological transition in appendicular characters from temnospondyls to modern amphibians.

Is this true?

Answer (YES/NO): NO